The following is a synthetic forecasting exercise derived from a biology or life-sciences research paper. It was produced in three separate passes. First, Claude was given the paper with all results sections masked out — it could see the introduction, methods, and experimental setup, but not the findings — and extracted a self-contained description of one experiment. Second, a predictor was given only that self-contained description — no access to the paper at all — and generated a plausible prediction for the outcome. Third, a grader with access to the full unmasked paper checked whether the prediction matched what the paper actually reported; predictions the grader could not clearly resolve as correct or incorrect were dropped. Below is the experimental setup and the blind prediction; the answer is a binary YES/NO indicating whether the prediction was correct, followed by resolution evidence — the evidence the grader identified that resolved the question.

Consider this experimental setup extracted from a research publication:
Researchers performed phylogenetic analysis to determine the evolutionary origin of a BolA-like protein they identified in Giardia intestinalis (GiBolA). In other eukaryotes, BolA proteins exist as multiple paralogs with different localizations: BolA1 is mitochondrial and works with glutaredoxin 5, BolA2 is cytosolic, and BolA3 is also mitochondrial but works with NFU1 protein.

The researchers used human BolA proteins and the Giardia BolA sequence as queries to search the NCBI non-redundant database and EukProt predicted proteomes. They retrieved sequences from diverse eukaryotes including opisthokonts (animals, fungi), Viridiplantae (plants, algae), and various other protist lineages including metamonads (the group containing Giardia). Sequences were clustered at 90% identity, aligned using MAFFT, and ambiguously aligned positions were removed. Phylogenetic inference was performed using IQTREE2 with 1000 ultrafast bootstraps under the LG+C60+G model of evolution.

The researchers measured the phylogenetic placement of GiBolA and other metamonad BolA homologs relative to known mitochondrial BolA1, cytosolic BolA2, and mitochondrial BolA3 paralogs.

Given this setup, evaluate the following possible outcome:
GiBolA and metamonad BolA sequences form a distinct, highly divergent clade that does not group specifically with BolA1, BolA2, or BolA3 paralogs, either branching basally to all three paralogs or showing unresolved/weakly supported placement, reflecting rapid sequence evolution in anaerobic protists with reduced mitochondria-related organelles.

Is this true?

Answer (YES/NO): NO